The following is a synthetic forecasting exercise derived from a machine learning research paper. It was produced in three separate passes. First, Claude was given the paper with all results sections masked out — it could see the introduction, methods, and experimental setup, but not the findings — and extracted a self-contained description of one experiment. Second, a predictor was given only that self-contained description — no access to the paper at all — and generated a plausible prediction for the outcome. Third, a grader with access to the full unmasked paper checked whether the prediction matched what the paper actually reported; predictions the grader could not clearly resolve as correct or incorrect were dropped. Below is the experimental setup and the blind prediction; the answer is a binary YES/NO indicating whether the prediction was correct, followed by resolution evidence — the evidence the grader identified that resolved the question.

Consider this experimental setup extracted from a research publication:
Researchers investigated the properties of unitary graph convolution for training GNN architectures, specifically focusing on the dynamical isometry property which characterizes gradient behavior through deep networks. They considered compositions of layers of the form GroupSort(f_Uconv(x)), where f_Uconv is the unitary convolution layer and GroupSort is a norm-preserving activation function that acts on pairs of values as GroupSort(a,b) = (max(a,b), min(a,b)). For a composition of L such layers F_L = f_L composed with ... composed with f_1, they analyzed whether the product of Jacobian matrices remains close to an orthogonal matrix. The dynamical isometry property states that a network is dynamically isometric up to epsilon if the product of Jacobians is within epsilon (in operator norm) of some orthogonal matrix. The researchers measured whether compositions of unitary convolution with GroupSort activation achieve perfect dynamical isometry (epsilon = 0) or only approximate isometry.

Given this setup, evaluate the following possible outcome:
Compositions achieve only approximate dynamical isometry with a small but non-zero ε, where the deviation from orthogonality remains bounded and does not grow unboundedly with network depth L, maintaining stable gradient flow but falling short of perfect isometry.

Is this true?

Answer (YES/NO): NO